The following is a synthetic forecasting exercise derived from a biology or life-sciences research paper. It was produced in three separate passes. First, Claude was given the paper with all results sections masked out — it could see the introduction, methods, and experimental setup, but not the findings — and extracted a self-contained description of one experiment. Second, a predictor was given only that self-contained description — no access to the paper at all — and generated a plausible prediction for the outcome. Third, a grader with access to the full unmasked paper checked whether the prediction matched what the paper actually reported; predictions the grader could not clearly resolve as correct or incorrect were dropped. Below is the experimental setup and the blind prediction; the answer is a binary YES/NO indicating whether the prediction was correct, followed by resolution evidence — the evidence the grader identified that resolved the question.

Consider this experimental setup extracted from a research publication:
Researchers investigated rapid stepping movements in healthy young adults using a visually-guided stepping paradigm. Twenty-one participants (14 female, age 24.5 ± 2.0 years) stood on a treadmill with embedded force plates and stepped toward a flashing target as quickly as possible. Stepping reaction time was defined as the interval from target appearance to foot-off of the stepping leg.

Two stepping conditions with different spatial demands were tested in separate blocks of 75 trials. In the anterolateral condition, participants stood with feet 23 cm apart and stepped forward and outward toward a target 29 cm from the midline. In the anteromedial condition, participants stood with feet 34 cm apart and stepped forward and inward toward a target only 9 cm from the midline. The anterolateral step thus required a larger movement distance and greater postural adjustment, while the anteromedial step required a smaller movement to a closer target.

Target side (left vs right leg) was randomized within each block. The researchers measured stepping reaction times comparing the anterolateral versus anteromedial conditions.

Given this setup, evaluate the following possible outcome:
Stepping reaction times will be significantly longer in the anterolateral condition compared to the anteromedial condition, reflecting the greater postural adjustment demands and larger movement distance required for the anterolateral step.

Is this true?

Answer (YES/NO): NO